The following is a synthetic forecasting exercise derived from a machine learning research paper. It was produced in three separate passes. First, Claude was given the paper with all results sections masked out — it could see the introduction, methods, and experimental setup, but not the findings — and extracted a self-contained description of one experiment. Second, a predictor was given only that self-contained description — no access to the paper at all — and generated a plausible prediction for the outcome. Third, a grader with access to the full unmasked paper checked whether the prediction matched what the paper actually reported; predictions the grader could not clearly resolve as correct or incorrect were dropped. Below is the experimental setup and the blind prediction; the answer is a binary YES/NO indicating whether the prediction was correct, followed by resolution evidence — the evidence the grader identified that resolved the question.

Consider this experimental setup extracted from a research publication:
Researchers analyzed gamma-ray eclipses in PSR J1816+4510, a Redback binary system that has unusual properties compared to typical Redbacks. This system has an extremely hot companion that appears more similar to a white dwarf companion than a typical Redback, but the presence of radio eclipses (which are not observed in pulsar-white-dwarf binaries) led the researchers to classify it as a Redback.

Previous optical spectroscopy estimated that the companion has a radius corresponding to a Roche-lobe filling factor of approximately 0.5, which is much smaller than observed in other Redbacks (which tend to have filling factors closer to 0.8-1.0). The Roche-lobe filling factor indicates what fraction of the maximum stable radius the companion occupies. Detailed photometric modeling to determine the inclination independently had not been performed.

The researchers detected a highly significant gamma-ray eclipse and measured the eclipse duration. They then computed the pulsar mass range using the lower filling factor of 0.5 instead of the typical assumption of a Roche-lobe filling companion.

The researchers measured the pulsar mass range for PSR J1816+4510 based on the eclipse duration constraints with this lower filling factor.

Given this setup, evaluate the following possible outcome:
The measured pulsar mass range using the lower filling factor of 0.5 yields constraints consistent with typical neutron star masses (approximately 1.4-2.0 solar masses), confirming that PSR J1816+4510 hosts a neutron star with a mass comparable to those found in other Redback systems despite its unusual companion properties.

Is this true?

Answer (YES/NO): NO